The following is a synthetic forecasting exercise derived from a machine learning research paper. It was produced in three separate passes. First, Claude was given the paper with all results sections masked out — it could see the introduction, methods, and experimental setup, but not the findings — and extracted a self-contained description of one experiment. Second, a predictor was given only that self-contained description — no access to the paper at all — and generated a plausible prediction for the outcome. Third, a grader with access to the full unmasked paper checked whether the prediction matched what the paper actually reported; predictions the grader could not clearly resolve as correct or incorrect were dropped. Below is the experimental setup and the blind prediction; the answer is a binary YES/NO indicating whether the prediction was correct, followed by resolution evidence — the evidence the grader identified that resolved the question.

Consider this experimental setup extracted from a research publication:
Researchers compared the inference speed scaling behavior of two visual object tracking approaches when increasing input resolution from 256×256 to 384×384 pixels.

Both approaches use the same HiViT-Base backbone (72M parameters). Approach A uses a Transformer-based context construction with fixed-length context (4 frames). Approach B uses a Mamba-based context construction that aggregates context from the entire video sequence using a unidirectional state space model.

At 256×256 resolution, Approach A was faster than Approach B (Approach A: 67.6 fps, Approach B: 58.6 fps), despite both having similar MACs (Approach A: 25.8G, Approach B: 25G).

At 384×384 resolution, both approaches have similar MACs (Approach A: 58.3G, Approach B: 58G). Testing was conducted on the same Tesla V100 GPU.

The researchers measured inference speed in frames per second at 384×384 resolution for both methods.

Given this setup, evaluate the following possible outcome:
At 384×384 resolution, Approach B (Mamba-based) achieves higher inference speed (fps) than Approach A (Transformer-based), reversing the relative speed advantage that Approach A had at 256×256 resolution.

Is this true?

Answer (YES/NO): YES